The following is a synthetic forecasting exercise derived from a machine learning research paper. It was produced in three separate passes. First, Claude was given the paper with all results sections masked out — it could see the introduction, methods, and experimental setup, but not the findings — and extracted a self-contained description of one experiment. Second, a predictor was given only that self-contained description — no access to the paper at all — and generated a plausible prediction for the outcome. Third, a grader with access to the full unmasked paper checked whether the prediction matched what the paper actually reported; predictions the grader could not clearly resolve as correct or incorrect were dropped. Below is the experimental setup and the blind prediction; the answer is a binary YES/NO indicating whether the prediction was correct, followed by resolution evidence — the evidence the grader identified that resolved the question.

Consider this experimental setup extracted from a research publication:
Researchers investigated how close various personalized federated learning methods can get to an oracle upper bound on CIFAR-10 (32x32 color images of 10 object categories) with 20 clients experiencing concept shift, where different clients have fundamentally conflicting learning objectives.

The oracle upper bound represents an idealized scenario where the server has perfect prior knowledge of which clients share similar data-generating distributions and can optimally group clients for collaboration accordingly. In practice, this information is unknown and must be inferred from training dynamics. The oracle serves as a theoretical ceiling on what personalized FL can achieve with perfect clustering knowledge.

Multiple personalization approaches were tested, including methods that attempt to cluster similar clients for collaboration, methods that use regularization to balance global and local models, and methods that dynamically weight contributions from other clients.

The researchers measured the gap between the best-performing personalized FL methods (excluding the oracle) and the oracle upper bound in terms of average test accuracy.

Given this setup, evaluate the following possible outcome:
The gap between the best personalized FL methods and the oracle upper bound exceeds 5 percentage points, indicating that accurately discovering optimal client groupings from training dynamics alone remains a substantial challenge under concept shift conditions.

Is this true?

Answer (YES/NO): NO